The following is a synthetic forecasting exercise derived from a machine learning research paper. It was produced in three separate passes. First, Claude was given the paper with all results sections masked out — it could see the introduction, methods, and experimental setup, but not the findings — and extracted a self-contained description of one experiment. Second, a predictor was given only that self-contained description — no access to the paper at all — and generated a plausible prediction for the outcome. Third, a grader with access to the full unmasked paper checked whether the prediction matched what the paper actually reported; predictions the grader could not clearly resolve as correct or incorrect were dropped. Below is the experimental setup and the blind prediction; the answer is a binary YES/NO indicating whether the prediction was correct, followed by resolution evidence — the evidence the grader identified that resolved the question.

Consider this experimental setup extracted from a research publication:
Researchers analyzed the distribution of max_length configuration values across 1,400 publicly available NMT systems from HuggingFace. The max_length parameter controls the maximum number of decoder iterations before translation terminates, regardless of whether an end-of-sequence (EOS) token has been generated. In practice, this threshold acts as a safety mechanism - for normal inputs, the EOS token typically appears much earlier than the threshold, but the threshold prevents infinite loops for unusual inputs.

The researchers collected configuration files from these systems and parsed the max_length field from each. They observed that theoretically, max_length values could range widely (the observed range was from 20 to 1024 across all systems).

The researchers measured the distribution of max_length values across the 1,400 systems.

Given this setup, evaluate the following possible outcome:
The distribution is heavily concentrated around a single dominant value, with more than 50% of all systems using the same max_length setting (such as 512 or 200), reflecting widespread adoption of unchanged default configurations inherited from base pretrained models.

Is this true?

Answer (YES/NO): NO